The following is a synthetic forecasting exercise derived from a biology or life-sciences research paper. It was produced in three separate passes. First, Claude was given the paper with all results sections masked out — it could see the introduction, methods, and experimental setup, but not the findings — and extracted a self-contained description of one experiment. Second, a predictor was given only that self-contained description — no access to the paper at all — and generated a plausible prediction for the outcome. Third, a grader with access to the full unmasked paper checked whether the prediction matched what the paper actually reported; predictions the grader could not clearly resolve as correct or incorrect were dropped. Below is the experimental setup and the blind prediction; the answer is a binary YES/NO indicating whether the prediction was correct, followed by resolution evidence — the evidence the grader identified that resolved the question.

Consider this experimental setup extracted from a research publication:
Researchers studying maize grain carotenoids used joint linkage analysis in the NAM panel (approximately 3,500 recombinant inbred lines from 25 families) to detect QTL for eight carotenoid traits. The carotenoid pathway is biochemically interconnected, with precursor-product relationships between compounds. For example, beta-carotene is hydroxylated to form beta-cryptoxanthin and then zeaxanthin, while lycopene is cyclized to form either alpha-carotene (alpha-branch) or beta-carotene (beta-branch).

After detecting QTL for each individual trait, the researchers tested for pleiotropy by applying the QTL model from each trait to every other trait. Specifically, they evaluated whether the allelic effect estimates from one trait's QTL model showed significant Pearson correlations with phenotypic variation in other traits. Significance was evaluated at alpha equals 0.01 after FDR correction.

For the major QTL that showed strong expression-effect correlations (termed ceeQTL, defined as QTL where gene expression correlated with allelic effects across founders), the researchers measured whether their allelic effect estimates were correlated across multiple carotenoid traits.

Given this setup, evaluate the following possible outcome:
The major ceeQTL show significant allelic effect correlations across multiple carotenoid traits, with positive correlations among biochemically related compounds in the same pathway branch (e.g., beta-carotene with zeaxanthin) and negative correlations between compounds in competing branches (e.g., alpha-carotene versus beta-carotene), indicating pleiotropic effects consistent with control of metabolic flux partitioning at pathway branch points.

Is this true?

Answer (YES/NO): YES